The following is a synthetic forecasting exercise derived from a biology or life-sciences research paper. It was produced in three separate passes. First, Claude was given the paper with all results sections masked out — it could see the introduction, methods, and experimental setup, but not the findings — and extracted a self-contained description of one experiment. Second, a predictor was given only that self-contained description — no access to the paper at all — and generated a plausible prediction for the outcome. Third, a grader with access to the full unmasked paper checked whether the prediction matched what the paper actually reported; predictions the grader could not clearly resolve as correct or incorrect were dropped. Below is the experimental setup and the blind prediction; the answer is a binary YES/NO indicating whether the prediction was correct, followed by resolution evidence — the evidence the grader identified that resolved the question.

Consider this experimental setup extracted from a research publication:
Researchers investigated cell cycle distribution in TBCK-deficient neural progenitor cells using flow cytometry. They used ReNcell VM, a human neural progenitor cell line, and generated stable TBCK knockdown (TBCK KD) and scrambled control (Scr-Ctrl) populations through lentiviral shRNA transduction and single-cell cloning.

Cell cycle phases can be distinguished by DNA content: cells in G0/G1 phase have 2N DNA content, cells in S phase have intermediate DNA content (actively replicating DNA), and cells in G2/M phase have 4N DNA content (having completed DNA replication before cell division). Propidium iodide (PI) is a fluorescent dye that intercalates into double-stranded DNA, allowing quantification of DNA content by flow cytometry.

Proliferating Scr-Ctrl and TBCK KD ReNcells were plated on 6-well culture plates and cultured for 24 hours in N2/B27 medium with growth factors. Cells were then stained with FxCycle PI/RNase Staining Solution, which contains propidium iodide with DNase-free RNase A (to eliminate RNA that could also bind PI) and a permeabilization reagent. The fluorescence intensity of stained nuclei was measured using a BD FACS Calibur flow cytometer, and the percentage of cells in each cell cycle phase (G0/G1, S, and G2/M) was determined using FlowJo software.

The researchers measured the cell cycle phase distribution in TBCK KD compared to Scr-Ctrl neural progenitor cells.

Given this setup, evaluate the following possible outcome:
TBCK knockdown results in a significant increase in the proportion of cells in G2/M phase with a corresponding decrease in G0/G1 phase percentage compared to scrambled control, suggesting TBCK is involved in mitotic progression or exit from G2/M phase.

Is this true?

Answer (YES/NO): NO